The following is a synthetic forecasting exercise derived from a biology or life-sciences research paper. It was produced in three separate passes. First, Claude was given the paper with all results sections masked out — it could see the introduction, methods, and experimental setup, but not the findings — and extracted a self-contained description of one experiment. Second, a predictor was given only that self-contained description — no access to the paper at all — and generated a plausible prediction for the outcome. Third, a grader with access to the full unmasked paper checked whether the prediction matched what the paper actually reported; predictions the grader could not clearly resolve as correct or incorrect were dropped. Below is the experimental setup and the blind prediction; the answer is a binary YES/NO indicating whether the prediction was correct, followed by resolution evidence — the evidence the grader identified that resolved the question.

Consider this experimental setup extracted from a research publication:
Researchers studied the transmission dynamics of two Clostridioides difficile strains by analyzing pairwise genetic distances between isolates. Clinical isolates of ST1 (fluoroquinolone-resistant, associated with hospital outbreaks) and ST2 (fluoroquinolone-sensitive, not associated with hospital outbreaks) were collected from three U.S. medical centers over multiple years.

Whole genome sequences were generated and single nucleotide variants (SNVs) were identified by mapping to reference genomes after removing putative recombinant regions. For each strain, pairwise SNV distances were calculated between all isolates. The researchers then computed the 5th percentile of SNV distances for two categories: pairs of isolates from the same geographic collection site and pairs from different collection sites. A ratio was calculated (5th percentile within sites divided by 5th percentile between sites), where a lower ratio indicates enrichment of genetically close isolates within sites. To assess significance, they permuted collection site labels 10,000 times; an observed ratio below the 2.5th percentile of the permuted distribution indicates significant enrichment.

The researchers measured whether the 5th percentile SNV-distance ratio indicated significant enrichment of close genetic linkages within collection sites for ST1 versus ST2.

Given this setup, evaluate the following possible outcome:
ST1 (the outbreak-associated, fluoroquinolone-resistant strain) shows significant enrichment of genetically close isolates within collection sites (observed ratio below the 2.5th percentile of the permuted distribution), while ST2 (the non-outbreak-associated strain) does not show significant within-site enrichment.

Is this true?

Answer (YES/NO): YES